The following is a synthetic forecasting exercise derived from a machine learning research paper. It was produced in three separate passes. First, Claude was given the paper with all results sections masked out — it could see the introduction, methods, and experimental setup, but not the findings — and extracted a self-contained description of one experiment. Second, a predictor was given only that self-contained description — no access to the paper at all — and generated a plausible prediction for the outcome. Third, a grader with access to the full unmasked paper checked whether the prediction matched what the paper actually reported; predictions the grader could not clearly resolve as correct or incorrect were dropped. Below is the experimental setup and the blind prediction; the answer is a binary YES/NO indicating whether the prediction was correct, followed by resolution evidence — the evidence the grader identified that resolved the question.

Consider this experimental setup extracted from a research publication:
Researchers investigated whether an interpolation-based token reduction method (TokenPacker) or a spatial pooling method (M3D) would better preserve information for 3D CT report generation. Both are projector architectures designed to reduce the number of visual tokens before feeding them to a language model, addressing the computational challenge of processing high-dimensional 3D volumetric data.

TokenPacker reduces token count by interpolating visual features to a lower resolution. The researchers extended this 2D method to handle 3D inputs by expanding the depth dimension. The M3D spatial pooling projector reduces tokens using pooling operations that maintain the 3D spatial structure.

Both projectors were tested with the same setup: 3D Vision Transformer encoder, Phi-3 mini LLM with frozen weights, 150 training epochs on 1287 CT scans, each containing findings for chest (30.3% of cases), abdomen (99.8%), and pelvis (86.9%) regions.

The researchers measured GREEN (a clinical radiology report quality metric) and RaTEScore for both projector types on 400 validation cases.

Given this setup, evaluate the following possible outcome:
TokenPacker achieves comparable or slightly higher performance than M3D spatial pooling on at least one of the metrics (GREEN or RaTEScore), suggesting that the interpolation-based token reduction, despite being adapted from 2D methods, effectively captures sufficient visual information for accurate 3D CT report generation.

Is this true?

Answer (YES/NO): NO